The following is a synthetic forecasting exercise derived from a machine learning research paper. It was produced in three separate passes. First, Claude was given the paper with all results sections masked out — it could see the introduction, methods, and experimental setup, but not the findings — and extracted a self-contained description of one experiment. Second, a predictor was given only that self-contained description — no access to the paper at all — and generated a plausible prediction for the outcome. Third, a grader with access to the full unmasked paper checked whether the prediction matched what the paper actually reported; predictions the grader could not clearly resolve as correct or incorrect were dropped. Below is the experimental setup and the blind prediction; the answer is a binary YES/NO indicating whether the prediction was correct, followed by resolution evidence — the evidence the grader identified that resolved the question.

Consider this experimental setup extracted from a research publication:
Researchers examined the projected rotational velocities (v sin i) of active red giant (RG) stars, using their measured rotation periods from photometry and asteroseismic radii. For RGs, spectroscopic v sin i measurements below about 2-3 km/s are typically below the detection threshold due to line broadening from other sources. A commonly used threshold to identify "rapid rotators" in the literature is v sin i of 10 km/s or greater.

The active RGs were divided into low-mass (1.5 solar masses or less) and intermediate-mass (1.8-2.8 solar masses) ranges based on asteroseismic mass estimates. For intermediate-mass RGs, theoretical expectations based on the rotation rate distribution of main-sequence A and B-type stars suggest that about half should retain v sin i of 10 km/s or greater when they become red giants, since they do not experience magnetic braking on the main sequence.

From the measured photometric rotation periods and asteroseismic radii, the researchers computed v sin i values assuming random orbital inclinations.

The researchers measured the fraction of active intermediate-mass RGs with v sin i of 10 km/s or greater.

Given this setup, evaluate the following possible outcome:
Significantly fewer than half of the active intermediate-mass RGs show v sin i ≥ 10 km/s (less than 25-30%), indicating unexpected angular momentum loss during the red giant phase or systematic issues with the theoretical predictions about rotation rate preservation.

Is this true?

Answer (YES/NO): YES